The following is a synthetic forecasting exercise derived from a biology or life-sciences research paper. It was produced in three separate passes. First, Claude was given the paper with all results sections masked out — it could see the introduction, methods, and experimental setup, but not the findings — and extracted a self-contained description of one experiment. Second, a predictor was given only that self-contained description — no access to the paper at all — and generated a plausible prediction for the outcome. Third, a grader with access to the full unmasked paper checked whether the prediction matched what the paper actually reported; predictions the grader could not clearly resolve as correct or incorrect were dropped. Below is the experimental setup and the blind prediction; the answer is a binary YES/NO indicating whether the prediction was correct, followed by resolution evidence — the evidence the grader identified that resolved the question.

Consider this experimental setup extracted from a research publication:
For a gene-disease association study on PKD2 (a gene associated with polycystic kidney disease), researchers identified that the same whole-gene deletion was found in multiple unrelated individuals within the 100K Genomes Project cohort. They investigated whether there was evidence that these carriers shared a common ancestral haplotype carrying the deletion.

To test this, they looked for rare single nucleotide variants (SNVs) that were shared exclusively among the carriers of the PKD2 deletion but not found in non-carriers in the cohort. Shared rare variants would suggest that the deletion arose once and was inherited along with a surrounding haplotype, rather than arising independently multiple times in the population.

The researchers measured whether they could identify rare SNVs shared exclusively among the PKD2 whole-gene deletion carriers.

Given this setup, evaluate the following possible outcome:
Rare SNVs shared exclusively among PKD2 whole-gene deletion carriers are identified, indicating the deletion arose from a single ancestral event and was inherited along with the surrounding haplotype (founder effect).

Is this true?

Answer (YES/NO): YES